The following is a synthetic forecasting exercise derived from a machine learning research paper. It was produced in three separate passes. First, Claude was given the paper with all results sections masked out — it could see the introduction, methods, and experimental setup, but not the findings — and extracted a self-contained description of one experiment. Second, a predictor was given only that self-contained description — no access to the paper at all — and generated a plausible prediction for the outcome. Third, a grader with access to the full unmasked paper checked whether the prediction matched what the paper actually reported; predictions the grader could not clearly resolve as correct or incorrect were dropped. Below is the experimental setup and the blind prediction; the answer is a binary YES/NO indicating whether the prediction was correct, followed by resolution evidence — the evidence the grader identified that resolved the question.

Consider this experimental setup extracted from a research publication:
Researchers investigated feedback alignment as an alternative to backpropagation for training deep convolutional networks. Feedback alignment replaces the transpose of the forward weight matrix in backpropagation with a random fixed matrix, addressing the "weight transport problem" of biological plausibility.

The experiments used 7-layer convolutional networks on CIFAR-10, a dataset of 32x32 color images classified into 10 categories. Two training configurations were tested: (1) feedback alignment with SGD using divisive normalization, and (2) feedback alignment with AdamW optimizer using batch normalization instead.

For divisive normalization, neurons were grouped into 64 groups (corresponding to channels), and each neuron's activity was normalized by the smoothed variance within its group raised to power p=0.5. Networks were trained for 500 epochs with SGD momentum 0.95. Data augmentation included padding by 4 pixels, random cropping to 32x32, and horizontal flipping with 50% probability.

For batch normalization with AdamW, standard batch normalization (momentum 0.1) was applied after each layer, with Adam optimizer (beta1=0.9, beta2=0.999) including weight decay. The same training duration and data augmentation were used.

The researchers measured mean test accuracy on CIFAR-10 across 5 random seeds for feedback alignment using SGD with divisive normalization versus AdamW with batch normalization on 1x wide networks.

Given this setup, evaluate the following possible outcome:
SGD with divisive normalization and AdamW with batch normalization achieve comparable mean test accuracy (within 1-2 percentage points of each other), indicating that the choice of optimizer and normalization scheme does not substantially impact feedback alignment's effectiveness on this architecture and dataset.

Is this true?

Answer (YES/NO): YES